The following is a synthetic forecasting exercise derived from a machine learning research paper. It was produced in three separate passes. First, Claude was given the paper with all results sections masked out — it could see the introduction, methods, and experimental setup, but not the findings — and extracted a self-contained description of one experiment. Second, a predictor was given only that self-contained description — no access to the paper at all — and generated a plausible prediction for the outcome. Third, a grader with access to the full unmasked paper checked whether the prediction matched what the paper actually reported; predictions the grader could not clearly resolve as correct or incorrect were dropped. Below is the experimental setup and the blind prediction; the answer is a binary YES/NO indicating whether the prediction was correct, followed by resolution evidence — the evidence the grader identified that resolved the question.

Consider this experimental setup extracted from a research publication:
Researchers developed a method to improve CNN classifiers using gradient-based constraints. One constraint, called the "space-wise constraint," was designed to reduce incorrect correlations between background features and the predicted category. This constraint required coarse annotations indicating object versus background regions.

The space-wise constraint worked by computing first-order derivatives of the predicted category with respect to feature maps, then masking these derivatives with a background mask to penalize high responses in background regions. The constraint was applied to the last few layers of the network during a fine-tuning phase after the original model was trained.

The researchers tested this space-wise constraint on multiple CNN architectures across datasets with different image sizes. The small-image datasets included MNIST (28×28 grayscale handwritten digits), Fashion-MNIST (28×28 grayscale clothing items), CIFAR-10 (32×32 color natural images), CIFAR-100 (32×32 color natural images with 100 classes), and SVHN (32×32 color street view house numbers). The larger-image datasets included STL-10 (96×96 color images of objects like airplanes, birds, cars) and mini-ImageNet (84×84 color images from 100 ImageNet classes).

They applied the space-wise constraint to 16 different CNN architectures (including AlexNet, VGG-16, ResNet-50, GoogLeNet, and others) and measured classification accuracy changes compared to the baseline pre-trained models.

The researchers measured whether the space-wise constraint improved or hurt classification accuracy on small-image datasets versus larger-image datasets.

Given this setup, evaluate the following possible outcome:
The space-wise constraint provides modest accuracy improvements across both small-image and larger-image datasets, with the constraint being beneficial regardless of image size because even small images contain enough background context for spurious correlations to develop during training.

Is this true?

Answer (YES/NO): NO